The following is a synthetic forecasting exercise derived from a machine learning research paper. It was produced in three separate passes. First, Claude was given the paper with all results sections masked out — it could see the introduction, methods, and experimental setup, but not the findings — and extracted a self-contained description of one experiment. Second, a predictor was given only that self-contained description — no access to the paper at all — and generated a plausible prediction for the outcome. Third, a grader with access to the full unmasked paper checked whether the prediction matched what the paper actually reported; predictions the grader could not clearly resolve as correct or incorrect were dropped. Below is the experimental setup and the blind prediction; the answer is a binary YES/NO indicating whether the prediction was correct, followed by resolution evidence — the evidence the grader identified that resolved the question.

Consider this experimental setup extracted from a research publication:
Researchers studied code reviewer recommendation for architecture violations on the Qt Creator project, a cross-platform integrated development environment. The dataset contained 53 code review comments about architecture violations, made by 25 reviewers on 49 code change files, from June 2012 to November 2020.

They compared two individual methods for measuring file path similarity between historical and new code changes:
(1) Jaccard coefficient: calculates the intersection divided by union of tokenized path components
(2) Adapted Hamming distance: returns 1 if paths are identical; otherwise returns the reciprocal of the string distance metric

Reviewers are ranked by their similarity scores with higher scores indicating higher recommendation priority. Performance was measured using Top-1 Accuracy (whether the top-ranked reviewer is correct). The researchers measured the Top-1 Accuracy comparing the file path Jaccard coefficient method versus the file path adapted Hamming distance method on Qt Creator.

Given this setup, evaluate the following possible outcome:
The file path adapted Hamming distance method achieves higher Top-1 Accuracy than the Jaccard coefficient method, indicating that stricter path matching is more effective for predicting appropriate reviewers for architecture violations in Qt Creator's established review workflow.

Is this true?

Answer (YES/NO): YES